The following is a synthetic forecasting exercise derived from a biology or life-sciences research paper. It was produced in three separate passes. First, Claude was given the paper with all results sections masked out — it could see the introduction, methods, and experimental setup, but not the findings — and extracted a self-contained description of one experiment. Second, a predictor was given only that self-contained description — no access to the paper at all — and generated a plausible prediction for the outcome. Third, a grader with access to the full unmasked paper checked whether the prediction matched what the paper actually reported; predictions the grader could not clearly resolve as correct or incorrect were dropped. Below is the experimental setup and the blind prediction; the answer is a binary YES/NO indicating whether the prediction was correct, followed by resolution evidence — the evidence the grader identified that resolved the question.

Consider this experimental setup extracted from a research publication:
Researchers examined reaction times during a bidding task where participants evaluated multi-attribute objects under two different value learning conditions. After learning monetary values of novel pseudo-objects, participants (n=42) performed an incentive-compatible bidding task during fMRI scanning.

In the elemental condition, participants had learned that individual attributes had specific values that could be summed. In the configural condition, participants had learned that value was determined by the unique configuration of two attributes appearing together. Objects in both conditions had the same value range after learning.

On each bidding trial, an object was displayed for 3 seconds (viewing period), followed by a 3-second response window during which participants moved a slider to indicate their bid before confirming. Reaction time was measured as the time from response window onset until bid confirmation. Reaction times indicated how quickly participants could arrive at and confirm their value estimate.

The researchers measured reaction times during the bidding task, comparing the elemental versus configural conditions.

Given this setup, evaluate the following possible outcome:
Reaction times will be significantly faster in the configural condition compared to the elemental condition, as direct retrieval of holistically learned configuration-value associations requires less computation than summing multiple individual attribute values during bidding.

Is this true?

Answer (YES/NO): NO